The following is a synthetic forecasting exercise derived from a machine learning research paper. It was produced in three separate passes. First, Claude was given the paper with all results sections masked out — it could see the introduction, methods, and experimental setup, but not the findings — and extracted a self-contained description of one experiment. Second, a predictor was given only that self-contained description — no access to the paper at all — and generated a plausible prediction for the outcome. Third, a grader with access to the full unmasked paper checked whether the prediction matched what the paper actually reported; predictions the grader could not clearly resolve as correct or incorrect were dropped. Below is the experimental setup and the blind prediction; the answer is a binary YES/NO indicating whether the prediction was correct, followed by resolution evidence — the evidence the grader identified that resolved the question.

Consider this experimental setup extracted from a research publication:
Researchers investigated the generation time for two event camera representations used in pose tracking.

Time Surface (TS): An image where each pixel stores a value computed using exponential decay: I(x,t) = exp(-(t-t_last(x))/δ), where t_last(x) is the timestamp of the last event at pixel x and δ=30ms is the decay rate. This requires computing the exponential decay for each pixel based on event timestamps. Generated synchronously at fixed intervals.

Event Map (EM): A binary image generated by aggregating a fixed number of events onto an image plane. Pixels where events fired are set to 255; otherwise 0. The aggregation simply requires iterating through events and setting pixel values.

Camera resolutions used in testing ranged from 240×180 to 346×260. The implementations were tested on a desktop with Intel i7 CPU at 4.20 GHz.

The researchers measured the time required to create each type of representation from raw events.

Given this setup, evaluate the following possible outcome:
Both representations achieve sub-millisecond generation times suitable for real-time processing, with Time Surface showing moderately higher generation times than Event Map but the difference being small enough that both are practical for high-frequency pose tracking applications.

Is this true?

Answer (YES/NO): NO